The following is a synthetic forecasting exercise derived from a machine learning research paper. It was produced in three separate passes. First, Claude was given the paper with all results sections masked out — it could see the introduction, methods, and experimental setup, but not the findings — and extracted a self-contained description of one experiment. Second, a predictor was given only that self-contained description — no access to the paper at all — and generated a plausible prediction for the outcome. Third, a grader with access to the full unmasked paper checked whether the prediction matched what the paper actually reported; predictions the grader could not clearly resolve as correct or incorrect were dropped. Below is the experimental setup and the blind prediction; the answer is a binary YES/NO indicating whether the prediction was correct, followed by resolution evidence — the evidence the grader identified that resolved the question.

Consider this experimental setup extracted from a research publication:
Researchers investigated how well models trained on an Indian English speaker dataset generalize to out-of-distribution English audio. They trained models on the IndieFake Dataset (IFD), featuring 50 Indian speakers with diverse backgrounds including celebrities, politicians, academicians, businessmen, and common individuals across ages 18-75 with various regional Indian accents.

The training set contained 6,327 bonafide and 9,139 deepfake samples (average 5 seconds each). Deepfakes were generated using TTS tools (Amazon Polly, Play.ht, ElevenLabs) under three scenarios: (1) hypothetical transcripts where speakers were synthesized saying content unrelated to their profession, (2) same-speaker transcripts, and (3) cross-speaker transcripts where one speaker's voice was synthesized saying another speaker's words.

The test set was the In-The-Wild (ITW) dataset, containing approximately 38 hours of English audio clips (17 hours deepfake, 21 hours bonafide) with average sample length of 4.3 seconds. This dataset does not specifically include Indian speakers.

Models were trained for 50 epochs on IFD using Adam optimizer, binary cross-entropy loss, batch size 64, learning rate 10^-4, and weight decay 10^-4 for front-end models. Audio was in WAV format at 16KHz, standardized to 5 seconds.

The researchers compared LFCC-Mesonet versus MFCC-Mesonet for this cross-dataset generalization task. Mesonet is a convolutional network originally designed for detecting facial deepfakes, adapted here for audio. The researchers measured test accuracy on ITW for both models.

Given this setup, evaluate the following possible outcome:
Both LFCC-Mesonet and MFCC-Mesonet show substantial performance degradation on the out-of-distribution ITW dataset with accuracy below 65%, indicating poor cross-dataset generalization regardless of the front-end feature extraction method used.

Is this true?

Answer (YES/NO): NO